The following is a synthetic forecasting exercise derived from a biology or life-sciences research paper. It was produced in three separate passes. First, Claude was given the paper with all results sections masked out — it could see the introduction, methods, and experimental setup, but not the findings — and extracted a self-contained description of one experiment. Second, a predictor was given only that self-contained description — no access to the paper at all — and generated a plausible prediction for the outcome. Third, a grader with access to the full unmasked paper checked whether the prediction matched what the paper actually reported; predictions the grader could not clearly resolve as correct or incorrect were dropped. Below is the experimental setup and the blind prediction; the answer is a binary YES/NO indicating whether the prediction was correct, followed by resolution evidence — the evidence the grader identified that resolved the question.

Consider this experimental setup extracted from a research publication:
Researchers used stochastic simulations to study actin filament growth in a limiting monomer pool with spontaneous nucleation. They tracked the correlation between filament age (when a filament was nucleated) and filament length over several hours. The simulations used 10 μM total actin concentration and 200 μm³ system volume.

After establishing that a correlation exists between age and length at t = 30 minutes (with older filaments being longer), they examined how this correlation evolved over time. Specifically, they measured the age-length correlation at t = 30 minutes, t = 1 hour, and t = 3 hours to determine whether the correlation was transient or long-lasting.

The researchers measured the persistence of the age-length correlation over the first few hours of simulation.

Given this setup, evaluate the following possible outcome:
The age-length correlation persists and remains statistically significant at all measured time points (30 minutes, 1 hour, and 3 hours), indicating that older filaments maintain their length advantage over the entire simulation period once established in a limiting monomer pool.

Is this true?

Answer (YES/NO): YES